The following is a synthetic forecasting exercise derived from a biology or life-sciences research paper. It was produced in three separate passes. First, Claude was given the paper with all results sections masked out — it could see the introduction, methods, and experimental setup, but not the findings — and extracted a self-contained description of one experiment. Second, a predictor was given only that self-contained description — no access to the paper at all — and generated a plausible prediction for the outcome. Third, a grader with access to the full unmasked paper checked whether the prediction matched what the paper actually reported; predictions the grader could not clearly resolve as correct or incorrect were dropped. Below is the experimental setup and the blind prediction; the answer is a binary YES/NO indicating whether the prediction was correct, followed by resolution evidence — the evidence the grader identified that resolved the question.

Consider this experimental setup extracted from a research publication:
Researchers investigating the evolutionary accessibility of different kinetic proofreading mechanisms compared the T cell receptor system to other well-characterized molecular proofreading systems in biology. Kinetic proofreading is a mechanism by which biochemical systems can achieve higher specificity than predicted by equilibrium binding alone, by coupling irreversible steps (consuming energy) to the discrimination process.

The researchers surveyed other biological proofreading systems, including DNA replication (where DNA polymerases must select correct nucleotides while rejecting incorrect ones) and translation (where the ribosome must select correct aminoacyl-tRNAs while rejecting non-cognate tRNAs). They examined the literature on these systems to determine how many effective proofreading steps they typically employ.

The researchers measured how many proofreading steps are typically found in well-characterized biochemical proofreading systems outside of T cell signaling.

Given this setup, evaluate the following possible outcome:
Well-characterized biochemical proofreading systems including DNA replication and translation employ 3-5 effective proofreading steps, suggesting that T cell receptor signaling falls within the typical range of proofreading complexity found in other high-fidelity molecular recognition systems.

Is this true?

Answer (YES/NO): NO